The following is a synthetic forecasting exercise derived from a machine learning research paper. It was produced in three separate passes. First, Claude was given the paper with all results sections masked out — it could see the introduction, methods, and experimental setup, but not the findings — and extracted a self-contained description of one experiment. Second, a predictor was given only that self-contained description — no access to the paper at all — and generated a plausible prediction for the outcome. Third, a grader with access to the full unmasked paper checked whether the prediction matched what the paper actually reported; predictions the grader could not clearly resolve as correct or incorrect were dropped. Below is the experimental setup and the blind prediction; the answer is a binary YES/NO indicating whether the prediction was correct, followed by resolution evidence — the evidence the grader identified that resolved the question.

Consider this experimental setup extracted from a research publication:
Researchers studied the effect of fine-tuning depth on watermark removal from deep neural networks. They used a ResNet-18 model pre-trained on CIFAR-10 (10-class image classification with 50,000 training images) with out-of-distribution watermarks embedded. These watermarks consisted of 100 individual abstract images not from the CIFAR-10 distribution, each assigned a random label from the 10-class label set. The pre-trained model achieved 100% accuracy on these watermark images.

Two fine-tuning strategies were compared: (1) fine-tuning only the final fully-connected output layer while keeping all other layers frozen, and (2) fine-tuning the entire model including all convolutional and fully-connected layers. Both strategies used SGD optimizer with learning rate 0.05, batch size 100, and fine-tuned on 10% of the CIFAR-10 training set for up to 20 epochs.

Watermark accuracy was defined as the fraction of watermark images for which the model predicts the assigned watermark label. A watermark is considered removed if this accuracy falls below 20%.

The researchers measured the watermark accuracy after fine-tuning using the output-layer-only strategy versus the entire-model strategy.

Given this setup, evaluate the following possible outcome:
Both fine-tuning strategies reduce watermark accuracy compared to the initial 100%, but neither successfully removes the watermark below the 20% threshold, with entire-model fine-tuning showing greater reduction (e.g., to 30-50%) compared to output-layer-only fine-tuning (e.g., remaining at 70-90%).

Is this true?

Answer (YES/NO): NO